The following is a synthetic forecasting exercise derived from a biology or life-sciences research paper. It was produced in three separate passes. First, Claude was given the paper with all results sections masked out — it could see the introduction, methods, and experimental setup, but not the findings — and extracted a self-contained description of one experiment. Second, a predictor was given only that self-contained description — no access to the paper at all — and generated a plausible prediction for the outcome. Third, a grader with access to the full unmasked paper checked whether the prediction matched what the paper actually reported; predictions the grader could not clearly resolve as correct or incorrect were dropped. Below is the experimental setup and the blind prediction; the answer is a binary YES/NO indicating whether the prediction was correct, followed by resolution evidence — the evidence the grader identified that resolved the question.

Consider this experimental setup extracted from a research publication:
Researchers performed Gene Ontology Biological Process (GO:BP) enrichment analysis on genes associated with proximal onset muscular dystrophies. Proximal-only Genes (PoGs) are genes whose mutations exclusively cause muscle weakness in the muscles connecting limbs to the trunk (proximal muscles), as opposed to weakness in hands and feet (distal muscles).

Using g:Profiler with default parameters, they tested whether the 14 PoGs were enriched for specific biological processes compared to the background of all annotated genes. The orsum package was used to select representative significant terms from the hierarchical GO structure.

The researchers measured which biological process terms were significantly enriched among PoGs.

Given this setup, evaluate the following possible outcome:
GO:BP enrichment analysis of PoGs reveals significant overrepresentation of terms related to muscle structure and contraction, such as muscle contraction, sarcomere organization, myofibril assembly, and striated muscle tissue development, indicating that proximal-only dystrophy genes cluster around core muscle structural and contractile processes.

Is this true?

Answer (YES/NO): NO